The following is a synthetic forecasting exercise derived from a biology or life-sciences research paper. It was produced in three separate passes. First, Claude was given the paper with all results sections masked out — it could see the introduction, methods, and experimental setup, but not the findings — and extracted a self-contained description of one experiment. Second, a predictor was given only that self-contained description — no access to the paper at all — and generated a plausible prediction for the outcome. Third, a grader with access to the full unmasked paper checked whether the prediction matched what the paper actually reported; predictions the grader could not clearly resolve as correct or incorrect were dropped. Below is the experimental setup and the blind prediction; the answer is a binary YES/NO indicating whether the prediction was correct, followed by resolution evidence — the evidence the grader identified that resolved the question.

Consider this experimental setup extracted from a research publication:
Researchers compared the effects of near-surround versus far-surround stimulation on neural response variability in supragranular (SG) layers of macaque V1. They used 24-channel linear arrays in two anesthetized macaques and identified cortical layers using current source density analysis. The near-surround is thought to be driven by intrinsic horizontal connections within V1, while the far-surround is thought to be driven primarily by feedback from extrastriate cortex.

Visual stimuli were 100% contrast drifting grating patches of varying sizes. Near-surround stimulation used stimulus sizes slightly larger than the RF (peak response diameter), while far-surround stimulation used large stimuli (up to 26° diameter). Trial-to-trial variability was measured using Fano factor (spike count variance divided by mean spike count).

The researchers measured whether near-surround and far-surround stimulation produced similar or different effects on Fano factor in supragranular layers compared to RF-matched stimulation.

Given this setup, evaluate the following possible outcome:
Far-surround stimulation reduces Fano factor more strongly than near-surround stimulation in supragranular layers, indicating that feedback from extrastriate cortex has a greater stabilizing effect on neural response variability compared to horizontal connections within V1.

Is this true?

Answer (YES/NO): NO